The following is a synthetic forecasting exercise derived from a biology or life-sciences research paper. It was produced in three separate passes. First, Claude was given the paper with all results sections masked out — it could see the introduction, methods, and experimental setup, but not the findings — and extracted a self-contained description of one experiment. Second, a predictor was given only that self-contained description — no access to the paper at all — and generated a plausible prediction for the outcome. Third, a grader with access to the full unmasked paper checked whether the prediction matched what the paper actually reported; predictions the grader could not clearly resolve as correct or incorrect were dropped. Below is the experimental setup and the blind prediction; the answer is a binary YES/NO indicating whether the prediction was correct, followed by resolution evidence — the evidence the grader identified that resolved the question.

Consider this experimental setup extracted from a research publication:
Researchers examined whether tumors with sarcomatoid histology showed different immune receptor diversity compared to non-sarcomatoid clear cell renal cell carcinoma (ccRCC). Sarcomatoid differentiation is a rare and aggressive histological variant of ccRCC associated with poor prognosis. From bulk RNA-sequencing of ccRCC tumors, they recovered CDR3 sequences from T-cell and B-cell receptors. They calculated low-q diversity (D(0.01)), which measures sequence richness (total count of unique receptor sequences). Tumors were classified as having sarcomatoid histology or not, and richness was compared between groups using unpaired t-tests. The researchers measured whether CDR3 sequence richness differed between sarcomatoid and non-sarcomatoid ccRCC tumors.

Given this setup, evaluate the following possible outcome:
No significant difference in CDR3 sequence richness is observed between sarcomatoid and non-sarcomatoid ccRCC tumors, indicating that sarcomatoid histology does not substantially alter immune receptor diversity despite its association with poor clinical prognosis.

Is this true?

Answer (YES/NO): NO